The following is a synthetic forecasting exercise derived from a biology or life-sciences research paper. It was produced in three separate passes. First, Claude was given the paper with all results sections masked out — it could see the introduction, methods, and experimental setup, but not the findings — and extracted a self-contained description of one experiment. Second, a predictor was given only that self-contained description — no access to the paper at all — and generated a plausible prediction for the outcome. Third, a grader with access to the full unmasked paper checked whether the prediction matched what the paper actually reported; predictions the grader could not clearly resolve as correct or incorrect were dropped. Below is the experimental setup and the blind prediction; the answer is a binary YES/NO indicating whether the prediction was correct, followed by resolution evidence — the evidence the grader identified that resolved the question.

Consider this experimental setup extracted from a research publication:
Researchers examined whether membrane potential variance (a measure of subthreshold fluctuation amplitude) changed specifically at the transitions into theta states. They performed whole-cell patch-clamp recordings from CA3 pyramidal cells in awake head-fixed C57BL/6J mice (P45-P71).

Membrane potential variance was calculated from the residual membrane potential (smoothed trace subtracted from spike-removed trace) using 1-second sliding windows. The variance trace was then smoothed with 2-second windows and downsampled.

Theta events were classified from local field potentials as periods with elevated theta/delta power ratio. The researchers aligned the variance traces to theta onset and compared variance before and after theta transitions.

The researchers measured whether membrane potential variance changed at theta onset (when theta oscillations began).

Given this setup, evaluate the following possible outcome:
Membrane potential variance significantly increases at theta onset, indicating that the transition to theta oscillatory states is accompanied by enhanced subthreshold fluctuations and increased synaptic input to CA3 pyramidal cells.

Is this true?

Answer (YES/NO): NO